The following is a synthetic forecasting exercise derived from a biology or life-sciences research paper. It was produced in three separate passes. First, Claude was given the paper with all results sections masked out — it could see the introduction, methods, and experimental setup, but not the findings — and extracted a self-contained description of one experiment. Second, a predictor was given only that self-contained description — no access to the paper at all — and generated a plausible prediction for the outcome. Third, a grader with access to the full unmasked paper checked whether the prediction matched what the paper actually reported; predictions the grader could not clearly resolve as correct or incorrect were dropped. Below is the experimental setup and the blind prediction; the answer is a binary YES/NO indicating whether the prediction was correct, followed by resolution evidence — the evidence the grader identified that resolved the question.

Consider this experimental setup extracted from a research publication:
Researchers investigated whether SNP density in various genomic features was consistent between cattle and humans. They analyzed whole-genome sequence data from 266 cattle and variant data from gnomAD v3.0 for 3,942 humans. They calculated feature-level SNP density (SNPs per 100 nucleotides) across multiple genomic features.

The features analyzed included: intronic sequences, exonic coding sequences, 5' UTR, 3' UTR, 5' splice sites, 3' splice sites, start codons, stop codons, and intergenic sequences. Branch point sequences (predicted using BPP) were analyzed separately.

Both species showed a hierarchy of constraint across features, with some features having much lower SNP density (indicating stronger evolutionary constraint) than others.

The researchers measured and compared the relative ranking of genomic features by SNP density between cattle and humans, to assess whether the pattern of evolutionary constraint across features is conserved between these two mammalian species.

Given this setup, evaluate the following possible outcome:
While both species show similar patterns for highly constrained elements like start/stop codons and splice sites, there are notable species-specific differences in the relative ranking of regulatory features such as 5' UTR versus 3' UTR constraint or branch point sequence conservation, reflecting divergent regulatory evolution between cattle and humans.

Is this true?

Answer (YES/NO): NO